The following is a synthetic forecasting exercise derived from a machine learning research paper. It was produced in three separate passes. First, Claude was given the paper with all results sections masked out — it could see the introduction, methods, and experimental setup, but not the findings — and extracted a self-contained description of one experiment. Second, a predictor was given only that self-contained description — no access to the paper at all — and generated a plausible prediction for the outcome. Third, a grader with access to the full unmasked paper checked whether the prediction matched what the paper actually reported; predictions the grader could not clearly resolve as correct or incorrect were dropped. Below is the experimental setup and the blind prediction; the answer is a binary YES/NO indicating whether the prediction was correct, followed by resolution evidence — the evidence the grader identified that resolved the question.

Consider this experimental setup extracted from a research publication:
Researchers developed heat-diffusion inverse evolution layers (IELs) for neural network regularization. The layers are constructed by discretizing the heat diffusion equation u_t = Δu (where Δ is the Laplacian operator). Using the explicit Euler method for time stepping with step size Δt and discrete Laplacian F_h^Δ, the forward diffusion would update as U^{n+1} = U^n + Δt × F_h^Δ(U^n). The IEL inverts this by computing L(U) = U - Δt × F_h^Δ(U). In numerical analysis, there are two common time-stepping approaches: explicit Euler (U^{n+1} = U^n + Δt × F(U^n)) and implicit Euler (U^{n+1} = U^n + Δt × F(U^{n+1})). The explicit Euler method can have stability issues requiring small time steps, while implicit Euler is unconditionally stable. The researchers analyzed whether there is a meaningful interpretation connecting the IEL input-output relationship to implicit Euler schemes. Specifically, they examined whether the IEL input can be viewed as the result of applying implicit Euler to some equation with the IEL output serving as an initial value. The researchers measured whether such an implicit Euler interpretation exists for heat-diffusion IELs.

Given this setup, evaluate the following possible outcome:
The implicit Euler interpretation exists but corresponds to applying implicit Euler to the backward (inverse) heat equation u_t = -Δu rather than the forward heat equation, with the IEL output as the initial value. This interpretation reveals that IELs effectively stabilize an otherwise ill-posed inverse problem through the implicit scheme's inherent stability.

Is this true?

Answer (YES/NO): NO